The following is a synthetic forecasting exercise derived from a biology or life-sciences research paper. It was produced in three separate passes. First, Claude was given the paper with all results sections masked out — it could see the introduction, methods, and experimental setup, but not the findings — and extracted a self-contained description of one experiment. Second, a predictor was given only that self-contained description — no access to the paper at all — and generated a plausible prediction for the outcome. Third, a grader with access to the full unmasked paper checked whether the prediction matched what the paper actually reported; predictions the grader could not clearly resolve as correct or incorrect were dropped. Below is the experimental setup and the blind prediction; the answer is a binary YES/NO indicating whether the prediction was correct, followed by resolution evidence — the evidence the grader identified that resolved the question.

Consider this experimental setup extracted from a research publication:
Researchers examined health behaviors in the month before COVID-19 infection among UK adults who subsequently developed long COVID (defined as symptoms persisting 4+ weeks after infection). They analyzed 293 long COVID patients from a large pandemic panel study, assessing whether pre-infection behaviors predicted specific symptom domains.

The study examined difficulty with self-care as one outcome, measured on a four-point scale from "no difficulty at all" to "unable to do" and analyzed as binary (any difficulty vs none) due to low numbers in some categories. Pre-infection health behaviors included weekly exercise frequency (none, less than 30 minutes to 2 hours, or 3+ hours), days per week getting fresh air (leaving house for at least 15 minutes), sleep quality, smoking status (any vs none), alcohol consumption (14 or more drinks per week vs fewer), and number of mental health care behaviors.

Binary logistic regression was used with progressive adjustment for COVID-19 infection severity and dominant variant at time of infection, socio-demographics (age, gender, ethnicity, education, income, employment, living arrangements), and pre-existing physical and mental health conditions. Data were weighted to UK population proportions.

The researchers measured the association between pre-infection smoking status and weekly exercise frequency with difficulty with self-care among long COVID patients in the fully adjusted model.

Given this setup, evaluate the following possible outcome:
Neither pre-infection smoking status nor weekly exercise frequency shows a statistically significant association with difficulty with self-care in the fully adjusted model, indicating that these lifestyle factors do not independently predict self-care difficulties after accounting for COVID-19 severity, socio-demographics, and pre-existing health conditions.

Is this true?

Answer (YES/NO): NO